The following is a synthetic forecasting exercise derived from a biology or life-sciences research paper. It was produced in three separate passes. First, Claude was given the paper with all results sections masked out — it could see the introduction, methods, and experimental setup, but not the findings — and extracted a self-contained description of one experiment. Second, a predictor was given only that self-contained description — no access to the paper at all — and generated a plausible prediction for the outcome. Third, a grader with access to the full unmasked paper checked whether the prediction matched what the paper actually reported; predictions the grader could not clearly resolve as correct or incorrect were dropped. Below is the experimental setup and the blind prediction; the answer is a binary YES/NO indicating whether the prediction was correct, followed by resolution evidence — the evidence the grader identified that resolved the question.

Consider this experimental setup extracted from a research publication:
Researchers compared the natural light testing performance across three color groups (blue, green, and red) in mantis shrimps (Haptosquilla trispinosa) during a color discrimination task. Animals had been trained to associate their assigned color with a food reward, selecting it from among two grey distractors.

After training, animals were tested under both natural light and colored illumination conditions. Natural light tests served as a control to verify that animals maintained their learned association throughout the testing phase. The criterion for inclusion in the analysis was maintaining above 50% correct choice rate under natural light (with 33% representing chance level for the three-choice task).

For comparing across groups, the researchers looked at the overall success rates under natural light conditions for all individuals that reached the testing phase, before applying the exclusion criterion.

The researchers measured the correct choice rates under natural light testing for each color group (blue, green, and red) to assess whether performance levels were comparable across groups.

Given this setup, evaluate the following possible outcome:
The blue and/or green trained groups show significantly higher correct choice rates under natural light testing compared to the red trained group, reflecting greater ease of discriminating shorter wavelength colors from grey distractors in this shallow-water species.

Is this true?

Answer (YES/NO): NO